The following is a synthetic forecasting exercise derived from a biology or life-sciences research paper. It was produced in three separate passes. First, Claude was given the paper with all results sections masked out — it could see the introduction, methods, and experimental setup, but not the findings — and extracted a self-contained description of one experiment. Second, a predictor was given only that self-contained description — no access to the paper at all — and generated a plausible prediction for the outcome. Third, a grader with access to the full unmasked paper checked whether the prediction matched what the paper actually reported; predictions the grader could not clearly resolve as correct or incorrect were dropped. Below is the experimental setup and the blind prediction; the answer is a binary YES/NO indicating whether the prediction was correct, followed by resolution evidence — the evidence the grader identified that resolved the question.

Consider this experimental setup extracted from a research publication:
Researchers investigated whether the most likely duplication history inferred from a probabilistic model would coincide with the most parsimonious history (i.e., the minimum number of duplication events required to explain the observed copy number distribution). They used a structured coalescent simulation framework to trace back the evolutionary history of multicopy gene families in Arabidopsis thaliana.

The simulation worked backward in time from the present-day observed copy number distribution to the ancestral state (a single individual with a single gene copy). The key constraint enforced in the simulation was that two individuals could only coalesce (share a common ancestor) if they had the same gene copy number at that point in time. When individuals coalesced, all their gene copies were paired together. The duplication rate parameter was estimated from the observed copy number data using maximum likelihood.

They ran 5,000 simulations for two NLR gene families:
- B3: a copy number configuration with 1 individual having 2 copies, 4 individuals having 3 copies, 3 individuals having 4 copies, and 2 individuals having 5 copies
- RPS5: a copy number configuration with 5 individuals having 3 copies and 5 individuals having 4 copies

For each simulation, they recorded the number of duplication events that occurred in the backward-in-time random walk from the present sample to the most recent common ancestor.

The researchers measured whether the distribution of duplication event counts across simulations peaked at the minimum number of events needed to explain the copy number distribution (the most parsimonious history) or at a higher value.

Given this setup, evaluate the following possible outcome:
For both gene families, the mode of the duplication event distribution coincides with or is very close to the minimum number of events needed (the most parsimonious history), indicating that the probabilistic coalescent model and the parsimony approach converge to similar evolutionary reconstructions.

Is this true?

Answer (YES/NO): NO